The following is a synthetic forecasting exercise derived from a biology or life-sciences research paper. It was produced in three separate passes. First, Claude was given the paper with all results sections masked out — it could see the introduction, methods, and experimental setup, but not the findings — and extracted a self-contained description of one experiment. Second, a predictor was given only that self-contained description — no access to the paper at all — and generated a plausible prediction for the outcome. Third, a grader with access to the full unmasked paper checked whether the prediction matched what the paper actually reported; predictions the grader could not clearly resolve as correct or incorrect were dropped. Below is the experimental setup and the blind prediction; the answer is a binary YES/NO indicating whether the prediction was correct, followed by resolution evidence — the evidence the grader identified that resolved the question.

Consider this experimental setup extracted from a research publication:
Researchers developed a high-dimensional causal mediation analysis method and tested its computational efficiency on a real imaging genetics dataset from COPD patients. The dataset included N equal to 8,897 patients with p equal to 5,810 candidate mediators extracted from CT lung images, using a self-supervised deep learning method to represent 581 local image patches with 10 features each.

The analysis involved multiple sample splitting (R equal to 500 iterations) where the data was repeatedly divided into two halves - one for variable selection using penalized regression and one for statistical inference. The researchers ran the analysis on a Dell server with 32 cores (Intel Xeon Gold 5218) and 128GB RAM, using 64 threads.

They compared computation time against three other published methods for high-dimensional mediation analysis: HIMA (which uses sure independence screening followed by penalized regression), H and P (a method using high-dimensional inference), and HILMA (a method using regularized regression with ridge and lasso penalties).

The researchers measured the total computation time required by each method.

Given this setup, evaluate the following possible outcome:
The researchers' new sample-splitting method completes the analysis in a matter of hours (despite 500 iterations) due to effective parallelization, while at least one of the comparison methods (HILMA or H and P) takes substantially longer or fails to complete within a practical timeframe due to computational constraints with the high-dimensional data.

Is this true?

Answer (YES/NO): NO